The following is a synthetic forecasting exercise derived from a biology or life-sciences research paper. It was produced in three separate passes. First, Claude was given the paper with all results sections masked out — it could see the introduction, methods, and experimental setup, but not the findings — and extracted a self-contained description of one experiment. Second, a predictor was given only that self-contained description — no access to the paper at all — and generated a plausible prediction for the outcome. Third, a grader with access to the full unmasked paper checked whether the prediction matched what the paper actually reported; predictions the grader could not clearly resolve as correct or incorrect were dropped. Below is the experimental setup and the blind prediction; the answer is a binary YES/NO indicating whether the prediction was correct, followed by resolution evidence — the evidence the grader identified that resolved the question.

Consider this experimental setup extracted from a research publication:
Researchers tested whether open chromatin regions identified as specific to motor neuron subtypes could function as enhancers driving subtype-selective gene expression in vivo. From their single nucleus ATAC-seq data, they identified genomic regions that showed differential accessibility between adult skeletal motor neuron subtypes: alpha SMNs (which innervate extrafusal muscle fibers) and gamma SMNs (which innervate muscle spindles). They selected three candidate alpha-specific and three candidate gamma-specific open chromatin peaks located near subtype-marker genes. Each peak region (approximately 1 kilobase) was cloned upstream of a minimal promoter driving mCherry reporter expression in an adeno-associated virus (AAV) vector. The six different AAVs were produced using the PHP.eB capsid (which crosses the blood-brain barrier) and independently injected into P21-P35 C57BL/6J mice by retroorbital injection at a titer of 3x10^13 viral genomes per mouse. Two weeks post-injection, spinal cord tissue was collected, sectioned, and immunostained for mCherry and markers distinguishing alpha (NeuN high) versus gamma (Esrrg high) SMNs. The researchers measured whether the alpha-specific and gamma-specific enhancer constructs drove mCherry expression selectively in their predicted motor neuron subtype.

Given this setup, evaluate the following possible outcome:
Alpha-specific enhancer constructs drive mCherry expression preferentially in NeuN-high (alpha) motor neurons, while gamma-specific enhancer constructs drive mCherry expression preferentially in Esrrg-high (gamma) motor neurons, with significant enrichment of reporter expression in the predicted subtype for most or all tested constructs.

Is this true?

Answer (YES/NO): NO